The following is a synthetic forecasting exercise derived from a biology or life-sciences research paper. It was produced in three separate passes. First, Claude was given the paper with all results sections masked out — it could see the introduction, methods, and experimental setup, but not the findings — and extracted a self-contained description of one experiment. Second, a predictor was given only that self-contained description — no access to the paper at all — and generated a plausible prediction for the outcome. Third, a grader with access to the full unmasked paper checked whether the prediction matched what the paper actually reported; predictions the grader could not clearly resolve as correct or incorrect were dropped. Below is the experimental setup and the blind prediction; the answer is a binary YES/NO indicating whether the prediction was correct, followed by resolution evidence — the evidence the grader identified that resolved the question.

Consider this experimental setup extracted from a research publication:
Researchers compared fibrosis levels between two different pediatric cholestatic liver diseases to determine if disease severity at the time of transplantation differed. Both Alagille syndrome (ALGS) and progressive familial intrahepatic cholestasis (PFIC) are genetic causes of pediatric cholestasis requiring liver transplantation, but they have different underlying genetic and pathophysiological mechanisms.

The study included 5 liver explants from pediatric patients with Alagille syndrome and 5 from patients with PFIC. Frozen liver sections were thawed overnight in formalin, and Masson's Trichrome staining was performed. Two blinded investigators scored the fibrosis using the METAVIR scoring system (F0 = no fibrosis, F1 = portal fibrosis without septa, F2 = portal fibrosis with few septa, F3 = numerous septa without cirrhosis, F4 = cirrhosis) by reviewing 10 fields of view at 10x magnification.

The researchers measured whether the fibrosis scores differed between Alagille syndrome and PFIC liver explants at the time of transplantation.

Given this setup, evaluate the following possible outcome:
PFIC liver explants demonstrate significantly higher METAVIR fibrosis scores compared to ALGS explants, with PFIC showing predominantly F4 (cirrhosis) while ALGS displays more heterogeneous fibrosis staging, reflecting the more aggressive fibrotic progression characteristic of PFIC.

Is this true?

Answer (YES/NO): NO